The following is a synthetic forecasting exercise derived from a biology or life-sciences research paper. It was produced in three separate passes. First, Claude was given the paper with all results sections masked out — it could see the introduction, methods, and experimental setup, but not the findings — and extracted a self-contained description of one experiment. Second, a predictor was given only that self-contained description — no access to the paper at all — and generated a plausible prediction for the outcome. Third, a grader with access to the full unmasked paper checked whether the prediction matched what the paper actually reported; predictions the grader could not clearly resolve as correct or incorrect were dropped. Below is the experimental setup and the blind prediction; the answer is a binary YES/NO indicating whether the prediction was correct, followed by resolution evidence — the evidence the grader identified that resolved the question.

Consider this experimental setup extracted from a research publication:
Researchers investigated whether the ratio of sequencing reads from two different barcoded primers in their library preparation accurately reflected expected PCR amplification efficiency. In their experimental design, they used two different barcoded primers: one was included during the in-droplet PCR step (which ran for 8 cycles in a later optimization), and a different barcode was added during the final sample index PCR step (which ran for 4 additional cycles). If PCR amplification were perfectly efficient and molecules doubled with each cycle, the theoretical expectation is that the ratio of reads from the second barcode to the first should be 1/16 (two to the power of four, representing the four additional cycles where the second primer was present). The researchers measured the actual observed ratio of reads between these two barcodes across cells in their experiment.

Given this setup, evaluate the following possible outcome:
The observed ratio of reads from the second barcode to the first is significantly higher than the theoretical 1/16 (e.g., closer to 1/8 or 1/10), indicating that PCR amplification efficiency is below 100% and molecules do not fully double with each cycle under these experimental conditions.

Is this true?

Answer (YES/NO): YES